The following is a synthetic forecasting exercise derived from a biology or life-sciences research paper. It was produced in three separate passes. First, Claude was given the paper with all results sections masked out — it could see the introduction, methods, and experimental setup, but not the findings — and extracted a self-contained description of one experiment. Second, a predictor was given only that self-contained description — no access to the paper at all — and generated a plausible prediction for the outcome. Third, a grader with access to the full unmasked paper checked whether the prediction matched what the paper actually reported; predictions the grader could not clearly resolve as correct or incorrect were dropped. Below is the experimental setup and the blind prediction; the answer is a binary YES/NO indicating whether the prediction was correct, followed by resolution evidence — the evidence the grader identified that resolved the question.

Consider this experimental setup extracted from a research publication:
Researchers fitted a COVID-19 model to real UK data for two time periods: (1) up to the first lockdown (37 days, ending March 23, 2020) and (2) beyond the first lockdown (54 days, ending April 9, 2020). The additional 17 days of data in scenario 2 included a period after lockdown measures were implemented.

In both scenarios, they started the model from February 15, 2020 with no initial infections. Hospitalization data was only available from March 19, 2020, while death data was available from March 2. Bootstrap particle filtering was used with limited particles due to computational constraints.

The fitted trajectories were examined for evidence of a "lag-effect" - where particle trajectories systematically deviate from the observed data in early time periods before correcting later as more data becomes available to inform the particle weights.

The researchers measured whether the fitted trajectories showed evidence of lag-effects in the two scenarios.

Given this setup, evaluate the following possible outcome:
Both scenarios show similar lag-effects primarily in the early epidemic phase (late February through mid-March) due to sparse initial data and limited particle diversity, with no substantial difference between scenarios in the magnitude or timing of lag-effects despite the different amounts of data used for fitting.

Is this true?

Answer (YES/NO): NO